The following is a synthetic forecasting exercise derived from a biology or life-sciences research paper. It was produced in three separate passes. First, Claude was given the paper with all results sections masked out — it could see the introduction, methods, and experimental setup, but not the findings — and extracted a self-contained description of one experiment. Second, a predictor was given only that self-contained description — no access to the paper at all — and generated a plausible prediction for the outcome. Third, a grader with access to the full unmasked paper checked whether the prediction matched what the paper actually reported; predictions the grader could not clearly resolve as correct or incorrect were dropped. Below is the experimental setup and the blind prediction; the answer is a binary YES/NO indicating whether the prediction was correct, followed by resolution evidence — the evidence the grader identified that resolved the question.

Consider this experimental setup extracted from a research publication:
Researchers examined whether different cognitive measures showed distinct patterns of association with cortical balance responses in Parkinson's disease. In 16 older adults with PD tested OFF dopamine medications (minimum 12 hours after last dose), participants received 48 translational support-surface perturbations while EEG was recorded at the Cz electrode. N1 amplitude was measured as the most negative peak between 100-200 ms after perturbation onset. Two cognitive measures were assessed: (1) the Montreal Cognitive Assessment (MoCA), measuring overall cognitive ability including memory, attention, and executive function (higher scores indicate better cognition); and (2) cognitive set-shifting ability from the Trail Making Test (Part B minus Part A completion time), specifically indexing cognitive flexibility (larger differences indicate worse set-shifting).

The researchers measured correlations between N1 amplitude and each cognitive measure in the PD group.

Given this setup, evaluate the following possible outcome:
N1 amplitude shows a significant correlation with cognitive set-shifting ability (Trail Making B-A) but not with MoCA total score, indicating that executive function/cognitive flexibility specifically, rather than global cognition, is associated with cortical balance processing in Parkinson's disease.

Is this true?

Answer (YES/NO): NO